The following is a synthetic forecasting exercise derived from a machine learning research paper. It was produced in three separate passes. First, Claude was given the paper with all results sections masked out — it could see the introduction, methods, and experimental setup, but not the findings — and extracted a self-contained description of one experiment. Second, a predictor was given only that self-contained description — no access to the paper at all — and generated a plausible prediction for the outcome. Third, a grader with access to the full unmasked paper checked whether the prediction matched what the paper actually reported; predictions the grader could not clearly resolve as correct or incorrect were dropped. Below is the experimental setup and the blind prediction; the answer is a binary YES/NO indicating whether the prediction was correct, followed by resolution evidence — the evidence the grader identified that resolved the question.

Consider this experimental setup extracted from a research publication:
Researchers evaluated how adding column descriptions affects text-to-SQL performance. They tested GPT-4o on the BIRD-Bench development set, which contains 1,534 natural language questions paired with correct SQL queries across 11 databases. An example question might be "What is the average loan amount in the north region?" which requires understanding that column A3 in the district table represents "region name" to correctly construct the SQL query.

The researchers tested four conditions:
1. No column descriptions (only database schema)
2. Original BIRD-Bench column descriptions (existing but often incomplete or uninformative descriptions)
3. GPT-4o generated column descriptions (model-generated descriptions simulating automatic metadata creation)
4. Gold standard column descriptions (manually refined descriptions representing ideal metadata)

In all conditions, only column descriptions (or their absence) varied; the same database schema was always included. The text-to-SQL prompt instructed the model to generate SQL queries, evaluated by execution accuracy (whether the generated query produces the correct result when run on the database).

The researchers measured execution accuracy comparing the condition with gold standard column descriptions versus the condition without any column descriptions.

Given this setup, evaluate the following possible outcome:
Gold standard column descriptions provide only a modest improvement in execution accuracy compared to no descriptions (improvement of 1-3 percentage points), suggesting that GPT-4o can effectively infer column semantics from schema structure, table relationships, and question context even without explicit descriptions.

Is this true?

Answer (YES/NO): YES